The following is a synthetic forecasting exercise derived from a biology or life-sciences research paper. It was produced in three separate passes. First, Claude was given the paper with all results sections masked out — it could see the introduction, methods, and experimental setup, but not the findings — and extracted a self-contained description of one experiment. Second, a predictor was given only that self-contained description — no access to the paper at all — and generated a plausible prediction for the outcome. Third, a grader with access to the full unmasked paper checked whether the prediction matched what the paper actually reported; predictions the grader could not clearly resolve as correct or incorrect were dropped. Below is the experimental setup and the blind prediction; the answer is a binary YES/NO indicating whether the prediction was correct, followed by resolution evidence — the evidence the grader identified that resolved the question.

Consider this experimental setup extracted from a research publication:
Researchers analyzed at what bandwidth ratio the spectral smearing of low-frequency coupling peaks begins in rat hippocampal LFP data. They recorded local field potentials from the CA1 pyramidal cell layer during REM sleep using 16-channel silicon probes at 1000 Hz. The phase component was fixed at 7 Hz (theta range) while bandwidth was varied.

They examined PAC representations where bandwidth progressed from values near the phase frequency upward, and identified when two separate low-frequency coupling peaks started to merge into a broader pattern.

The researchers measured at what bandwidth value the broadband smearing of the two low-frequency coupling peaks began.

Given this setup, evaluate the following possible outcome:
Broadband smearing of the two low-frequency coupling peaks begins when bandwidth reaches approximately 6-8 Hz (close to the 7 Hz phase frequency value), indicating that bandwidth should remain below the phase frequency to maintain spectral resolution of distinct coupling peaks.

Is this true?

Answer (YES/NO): YES